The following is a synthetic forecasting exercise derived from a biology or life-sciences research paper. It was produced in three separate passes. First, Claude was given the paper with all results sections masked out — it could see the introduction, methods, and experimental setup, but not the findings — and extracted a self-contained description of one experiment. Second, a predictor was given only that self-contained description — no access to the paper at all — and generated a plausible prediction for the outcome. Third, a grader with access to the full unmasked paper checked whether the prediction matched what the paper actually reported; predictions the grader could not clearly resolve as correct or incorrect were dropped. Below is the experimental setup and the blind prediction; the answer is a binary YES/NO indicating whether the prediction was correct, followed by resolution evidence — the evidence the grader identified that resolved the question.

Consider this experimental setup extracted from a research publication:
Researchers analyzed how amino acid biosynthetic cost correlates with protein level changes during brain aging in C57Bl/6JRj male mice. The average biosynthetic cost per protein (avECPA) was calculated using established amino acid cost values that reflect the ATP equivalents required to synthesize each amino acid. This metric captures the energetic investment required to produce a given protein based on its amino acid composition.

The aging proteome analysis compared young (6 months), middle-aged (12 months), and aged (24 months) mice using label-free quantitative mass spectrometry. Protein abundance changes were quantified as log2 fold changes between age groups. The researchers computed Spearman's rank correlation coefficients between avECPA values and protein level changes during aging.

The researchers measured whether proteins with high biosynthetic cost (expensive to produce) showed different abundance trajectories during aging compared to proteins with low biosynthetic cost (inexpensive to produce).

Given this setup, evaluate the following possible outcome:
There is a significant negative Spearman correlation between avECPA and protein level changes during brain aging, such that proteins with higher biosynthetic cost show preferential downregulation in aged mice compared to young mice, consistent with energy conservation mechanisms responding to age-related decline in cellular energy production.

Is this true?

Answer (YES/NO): NO